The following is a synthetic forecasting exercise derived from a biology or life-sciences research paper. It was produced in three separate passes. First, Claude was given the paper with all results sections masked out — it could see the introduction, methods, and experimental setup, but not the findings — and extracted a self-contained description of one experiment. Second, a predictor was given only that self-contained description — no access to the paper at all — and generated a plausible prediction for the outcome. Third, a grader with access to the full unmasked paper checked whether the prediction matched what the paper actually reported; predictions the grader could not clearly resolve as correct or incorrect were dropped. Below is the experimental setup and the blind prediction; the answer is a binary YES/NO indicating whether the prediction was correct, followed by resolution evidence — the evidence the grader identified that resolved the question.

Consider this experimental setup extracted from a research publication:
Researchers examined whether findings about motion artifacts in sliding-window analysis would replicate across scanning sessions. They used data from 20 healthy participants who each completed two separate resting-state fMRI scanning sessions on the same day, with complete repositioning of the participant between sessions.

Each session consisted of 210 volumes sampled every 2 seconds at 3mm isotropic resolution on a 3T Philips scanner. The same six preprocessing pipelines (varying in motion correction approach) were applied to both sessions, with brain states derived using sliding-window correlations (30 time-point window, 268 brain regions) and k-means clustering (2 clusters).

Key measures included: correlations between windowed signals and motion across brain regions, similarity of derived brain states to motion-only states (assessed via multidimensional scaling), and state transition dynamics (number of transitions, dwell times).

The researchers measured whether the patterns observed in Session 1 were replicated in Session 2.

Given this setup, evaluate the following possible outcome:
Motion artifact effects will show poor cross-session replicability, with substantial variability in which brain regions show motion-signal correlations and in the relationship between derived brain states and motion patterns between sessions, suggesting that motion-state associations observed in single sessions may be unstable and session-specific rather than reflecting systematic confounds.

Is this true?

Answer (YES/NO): NO